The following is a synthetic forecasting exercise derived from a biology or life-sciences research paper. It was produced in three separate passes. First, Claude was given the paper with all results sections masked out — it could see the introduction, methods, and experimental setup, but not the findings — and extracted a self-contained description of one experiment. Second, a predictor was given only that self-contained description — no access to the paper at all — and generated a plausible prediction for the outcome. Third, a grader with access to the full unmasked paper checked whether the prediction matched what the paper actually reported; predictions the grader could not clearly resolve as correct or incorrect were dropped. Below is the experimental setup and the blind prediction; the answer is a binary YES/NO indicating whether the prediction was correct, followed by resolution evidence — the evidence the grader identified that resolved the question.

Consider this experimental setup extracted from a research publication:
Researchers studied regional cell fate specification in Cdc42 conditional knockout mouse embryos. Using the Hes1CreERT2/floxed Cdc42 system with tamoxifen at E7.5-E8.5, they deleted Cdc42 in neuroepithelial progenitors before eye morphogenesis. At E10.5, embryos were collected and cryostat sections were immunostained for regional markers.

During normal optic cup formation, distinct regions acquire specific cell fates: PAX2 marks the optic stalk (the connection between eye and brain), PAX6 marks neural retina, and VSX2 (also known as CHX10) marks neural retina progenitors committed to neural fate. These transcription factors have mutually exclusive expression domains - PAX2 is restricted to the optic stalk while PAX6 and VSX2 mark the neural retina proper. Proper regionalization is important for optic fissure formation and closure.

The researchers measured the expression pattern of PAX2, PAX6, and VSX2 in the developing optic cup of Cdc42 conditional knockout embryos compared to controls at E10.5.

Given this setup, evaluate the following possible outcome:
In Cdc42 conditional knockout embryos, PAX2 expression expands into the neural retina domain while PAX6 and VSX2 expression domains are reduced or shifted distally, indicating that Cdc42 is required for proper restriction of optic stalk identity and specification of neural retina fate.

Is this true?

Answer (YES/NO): NO